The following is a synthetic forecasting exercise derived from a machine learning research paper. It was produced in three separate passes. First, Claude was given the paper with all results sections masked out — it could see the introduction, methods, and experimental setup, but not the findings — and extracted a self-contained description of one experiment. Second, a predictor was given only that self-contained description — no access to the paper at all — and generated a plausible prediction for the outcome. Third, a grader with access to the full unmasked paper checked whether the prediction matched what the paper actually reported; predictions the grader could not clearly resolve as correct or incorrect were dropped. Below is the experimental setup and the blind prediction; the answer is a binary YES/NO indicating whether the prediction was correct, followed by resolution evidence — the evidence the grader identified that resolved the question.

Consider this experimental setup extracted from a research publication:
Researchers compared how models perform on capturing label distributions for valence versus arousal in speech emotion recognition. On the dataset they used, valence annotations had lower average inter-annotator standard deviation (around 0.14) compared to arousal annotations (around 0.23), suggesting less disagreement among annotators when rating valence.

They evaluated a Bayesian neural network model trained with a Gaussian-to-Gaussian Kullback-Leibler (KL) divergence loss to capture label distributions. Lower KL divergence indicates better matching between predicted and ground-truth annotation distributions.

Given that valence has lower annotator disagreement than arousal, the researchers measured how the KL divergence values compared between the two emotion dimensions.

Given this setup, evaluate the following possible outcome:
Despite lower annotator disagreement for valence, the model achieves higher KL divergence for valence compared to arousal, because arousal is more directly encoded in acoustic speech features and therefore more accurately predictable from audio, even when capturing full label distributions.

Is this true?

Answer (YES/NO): YES